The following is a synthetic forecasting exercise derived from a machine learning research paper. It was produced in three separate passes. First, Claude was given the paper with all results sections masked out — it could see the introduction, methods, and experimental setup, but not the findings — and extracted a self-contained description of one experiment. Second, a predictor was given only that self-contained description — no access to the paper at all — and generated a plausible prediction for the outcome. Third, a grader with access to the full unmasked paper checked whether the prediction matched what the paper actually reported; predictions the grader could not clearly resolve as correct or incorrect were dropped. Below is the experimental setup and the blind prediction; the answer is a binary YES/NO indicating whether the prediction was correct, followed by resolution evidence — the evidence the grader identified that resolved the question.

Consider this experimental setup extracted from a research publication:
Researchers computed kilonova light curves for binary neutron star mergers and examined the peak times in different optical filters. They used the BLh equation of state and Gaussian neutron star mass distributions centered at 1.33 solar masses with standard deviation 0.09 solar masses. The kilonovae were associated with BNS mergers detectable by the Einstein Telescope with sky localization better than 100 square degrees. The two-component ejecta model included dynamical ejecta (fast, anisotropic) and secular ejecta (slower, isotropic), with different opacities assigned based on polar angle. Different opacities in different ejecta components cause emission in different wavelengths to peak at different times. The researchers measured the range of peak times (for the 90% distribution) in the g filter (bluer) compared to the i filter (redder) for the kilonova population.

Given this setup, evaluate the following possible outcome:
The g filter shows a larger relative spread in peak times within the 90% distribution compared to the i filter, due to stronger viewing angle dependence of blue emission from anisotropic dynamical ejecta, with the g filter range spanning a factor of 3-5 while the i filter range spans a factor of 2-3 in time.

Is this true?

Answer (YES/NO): NO